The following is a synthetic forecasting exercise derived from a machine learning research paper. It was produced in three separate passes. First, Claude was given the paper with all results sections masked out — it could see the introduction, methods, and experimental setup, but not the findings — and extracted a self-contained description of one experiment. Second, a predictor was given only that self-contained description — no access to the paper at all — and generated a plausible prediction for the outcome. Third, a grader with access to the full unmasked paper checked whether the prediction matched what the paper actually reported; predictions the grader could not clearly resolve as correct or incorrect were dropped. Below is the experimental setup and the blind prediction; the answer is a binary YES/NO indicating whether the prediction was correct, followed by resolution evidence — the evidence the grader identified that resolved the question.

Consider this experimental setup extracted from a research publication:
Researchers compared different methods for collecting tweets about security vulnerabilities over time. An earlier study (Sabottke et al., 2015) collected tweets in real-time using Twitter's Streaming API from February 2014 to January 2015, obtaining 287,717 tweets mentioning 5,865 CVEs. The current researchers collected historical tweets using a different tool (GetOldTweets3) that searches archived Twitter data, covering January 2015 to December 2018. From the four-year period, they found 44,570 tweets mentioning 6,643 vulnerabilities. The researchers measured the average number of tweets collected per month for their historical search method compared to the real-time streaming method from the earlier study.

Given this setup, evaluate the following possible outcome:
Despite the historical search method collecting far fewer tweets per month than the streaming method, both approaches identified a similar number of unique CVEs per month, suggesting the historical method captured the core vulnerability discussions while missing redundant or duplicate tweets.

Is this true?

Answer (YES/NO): NO